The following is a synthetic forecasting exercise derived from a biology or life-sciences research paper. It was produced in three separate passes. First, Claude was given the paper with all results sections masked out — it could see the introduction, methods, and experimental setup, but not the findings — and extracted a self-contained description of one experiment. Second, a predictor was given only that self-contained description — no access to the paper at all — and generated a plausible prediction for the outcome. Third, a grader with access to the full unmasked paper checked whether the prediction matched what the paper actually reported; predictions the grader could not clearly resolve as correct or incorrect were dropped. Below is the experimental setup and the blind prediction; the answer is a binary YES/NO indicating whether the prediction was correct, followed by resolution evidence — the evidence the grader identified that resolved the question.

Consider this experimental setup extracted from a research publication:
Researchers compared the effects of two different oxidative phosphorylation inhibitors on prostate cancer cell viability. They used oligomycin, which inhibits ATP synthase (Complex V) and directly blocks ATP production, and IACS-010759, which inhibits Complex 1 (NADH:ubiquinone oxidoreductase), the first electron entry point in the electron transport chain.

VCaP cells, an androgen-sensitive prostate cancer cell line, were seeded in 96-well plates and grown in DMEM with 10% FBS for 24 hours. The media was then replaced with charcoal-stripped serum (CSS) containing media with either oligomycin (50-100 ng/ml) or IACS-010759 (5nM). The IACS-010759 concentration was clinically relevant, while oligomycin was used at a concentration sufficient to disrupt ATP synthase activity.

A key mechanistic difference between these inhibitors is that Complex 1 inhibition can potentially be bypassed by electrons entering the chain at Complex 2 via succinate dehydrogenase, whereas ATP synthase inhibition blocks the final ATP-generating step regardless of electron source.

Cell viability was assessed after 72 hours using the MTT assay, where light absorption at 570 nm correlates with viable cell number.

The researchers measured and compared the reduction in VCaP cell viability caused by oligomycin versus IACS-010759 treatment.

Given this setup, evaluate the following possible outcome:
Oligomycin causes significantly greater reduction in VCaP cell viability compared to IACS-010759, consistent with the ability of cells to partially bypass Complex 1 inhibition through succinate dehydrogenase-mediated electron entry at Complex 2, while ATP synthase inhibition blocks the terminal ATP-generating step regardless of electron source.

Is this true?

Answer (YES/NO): NO